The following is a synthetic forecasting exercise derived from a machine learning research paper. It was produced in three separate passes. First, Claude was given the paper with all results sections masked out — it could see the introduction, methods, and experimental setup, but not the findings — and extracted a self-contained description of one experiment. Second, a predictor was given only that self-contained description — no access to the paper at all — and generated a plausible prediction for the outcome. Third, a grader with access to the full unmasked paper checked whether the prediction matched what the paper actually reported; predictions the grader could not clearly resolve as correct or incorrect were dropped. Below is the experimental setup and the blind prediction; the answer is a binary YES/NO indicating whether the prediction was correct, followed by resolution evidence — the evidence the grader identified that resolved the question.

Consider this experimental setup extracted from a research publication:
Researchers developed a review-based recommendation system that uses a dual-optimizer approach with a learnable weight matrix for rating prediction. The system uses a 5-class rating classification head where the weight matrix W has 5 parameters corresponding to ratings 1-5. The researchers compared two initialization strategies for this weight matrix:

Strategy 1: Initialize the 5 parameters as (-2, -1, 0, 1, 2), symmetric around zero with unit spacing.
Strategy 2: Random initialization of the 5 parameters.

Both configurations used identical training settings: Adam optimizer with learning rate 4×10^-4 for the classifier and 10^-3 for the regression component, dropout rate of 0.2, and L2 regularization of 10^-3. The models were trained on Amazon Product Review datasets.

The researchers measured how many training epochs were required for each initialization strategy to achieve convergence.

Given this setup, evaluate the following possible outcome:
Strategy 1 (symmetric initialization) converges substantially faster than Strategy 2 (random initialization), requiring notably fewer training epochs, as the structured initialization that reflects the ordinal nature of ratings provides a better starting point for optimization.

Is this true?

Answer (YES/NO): YES